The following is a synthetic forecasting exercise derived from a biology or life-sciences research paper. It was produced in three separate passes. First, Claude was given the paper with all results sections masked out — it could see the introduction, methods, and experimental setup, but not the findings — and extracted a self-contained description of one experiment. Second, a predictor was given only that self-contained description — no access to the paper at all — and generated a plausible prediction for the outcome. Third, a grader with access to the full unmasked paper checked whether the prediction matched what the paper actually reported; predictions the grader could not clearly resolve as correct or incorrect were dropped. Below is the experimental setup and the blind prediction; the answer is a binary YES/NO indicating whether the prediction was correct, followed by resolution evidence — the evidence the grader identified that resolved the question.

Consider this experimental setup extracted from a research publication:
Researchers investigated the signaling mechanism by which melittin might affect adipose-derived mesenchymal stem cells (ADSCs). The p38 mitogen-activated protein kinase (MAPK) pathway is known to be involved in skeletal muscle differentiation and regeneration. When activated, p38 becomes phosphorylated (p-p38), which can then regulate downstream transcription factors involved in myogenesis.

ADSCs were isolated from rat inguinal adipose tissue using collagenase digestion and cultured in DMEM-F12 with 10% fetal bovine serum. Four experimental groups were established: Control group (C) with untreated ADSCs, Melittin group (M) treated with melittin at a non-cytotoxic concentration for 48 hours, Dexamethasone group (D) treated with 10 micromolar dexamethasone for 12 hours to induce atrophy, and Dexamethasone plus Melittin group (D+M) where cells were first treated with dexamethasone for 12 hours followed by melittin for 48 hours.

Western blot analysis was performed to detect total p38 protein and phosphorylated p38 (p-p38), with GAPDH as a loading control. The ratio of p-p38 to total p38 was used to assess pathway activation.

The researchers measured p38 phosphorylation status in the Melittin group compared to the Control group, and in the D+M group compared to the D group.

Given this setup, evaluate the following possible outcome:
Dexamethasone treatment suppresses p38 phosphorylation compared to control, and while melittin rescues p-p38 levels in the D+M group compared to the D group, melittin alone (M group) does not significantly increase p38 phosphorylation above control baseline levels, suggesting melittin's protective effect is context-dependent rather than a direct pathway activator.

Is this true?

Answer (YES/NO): NO